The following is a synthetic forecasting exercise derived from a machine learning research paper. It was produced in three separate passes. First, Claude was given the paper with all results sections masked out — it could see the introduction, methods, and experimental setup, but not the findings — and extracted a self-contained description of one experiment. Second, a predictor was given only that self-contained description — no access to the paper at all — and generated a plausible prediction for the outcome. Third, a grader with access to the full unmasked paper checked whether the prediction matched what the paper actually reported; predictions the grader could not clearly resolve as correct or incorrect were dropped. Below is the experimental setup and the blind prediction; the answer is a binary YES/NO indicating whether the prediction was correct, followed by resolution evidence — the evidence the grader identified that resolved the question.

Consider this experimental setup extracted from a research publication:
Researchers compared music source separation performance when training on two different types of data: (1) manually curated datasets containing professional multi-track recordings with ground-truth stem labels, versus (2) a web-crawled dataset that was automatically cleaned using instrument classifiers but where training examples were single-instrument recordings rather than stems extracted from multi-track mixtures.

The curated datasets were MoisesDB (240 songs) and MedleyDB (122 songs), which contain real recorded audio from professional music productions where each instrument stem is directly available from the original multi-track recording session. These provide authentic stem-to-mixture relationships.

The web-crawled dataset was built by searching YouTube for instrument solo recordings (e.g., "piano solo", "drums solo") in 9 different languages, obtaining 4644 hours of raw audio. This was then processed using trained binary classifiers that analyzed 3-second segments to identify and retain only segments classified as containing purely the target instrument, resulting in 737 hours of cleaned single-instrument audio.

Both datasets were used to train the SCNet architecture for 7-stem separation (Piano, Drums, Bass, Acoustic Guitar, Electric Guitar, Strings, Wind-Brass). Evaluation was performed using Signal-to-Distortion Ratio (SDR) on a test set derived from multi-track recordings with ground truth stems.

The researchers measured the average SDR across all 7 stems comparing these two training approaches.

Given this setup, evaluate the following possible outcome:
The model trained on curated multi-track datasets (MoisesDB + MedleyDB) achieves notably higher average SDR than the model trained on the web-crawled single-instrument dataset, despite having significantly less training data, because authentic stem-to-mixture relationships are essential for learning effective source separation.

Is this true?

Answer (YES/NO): NO